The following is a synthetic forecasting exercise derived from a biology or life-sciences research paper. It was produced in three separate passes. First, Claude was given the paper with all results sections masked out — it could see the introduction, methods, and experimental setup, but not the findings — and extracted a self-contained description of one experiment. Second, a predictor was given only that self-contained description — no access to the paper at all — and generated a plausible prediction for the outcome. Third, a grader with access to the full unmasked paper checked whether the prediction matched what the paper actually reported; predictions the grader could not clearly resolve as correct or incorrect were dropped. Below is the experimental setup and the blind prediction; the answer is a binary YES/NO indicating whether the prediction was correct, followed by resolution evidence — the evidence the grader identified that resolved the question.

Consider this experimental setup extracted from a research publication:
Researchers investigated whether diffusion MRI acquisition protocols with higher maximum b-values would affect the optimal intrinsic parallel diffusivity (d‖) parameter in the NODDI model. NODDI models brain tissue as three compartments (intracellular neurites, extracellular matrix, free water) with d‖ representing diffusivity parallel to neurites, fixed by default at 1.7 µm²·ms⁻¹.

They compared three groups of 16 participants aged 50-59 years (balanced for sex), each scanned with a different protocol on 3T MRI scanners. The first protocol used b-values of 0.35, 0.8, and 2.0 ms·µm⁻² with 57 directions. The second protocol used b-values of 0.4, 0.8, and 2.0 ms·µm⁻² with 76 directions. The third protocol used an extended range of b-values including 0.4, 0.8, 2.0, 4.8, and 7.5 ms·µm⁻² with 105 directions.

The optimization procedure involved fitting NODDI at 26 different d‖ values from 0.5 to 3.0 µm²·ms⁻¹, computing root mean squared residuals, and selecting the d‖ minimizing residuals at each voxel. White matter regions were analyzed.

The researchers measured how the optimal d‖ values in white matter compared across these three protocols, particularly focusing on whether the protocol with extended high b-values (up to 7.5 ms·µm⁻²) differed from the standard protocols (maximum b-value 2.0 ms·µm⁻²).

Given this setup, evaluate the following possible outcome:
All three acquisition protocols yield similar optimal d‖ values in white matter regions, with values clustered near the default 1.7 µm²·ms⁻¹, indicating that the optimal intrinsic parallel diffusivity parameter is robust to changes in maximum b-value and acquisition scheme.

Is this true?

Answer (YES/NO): NO